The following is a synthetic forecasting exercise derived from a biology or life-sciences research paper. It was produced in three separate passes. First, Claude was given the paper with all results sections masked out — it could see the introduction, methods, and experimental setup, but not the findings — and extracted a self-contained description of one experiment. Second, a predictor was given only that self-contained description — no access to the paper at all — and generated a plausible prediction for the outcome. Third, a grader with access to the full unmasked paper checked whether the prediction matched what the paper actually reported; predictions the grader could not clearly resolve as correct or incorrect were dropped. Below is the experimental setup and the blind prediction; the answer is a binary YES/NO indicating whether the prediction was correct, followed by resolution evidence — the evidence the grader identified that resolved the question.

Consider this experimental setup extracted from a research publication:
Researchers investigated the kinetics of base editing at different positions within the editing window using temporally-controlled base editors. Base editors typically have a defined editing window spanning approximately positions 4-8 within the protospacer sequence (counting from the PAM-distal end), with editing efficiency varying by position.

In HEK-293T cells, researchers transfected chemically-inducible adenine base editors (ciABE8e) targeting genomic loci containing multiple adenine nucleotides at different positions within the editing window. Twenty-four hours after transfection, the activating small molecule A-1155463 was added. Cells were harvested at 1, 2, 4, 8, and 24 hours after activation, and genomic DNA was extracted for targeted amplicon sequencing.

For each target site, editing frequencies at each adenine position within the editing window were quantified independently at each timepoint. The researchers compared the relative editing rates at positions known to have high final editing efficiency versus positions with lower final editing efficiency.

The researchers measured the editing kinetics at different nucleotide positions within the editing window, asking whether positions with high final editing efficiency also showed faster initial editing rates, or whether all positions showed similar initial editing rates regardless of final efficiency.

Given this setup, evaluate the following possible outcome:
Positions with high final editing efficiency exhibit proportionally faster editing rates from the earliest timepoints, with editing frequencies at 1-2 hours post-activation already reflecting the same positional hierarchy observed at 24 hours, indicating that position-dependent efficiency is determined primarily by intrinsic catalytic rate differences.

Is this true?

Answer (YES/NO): YES